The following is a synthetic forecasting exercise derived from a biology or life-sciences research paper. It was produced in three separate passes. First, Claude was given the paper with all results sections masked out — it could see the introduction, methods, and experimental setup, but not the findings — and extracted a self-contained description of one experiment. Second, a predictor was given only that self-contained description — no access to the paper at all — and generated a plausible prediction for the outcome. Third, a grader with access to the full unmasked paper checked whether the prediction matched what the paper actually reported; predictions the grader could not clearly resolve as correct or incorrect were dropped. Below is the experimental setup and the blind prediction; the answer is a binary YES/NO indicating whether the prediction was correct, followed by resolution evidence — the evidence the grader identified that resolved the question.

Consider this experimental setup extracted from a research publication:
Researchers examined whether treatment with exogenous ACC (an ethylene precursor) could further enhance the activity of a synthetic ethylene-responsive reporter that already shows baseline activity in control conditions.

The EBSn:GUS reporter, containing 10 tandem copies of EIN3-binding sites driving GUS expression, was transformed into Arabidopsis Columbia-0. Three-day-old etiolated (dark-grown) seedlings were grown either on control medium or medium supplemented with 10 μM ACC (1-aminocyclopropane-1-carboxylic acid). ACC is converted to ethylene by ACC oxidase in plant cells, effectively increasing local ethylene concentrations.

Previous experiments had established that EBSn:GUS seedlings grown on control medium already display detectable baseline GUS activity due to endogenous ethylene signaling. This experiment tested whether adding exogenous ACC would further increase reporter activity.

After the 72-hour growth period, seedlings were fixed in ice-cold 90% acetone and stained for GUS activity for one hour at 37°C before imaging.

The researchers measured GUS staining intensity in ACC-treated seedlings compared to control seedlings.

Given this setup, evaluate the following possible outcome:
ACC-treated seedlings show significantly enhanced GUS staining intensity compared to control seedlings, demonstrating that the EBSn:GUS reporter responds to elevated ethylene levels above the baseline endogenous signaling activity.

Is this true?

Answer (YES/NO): YES